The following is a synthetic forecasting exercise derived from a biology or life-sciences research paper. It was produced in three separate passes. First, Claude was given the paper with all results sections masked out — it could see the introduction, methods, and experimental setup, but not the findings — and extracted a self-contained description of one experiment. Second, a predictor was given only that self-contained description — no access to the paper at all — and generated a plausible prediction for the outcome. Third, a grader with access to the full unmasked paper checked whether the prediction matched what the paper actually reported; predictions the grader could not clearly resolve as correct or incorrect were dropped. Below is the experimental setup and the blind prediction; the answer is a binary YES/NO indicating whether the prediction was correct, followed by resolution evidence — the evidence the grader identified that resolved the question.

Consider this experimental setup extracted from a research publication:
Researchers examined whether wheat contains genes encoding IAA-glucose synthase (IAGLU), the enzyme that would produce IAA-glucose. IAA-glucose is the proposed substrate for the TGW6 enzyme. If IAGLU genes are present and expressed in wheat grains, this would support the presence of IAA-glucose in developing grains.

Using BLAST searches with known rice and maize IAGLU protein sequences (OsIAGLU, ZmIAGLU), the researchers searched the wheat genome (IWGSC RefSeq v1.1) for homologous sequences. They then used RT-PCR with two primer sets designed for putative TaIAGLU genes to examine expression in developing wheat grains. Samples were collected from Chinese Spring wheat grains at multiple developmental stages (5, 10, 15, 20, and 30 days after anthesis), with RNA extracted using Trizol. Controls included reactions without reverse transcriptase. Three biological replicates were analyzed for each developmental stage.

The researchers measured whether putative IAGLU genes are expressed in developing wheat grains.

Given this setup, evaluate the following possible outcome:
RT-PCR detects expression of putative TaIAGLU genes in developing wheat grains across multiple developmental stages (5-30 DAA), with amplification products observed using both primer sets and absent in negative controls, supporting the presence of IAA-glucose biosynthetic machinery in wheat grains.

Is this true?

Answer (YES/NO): NO